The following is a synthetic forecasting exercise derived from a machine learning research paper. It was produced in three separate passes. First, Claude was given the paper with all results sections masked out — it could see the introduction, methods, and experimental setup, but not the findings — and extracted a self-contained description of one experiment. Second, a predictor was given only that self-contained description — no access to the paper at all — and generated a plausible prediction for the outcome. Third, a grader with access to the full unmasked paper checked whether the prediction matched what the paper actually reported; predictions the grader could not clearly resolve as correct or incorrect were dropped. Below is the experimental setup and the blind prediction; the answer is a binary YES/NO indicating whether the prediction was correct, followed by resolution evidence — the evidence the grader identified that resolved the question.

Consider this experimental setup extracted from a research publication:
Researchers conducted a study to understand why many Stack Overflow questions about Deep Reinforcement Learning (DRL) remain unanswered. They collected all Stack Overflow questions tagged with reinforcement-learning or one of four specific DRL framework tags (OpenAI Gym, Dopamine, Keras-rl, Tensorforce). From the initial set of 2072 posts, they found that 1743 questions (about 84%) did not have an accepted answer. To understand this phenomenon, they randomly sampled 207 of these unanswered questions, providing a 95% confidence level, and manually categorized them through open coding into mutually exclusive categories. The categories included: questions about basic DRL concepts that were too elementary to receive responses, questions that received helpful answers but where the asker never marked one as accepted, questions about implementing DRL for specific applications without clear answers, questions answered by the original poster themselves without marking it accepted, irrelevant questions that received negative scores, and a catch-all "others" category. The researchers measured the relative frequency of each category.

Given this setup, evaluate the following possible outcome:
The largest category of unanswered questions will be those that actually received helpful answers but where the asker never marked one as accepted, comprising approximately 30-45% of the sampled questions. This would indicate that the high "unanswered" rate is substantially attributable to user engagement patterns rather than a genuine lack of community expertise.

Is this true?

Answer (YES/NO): YES